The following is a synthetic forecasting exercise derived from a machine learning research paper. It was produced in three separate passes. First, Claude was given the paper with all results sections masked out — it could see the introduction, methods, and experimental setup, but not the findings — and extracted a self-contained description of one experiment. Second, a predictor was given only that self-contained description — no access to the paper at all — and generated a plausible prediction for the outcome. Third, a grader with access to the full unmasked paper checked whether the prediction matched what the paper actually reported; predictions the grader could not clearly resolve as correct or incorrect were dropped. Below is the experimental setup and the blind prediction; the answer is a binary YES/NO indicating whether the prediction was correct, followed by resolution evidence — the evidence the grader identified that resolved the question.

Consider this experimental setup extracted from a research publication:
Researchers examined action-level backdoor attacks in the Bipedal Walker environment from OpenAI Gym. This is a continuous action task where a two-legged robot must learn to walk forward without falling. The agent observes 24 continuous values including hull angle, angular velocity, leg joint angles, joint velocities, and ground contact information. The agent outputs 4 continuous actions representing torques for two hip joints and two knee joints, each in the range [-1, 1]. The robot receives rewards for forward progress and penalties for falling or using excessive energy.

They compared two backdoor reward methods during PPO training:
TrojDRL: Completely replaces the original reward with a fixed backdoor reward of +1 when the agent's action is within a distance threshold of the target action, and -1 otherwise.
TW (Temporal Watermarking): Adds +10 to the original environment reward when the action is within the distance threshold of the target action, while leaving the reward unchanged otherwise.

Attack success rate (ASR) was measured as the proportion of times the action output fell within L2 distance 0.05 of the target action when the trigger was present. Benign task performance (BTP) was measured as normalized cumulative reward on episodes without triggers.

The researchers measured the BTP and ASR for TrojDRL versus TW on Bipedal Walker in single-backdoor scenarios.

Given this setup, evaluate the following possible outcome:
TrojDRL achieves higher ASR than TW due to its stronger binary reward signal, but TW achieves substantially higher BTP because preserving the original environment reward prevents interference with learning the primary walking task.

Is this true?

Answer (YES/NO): NO